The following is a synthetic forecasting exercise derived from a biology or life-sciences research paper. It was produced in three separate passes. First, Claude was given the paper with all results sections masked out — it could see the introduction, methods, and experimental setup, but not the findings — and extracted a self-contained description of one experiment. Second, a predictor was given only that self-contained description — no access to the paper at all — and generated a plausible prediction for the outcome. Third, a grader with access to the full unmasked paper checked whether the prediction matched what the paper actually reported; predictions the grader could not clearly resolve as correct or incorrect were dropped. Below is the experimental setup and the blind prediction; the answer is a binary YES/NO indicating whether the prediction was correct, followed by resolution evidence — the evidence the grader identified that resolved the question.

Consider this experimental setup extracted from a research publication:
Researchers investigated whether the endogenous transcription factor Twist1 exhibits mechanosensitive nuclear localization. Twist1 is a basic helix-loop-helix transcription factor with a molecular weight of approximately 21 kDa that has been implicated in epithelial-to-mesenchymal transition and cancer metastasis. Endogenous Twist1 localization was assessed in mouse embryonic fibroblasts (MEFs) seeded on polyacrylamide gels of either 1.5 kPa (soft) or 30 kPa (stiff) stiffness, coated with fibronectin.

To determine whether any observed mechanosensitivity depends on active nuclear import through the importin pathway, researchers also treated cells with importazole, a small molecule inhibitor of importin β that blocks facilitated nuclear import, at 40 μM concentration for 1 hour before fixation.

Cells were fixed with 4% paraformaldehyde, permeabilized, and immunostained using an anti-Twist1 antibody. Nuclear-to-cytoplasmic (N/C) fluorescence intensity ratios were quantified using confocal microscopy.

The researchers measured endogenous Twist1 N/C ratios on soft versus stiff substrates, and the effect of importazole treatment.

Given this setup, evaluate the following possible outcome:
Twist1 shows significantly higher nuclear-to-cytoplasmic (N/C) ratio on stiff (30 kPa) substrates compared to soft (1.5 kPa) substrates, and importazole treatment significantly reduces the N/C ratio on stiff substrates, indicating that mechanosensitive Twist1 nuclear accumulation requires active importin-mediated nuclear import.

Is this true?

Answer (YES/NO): YES